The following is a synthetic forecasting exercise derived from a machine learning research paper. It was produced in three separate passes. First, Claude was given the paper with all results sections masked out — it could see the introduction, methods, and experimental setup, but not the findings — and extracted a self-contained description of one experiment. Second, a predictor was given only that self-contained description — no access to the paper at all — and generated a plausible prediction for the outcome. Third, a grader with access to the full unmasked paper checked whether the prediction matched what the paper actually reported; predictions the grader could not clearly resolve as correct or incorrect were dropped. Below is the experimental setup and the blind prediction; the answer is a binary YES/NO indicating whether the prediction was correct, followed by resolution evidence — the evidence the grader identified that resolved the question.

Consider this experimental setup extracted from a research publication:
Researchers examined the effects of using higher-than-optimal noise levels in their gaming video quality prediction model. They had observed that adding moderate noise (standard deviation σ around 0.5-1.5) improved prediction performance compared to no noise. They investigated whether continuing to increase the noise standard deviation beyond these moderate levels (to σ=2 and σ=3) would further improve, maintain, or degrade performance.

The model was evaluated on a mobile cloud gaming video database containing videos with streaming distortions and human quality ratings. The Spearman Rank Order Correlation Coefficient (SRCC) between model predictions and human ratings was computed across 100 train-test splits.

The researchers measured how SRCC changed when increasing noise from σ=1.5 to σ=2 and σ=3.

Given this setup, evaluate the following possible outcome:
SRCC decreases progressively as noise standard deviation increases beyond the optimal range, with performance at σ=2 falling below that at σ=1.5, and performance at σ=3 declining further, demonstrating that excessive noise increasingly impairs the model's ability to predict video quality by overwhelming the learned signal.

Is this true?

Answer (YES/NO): NO